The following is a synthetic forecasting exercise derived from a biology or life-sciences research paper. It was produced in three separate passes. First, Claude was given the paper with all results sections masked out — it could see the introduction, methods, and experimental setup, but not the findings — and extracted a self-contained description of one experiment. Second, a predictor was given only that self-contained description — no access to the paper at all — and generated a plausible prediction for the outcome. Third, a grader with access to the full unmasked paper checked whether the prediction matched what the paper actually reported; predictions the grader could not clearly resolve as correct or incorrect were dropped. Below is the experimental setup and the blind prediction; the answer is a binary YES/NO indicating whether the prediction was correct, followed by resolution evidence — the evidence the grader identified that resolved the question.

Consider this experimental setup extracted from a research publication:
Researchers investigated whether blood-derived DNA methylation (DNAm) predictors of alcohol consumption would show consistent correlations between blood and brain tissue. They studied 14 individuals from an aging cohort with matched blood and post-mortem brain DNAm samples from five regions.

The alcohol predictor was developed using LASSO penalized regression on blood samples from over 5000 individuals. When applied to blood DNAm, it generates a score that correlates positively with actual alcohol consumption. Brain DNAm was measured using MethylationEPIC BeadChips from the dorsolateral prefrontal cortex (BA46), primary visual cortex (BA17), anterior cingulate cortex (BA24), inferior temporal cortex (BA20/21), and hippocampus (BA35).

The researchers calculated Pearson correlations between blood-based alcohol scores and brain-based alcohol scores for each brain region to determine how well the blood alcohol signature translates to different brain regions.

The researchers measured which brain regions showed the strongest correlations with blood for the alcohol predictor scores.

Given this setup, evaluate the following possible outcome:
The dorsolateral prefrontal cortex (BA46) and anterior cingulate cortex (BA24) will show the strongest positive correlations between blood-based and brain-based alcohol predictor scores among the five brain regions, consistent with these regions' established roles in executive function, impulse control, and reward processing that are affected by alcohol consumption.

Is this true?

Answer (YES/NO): YES